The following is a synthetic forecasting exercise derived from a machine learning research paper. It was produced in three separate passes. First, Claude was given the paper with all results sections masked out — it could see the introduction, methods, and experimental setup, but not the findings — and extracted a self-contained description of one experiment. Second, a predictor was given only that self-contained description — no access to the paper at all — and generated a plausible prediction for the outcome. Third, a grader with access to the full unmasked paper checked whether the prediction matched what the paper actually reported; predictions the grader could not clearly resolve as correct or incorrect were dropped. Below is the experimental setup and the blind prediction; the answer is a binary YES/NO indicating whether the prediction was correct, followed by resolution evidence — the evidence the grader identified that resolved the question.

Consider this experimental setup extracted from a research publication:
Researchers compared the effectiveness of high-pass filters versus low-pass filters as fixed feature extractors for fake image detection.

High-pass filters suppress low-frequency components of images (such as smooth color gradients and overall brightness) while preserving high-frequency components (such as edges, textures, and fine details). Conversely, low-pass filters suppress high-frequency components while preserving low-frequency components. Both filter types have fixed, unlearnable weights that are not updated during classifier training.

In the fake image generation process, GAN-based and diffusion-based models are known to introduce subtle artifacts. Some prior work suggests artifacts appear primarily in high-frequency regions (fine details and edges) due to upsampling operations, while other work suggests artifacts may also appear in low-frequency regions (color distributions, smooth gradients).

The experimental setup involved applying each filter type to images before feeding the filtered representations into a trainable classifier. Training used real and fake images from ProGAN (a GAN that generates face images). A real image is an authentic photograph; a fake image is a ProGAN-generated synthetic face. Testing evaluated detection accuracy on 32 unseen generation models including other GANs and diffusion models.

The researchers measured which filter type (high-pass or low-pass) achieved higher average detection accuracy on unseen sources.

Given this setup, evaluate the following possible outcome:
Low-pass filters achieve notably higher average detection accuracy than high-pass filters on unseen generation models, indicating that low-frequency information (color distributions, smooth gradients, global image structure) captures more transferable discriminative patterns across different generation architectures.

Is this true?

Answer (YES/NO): NO